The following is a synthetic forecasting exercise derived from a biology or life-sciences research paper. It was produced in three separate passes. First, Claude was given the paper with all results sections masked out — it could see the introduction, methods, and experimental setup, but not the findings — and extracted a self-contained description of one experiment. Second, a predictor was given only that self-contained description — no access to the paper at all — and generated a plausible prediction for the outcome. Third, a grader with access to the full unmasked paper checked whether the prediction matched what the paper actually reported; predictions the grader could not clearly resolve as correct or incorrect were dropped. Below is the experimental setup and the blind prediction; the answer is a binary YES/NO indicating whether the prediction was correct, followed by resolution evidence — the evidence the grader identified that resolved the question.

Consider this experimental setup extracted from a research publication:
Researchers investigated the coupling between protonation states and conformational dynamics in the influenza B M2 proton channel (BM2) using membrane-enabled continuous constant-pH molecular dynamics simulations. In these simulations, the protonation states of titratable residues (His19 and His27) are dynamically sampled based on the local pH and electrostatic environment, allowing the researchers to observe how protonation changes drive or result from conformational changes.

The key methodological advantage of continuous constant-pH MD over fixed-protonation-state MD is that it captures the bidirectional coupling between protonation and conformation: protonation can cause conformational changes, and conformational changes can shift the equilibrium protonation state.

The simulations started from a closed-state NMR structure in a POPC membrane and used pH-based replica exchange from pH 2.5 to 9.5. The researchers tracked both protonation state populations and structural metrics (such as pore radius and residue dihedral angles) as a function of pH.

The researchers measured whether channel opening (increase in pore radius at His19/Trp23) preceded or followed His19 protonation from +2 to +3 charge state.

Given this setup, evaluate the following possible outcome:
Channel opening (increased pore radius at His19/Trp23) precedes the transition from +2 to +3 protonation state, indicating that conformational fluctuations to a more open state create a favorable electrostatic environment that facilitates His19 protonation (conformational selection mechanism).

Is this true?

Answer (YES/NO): NO